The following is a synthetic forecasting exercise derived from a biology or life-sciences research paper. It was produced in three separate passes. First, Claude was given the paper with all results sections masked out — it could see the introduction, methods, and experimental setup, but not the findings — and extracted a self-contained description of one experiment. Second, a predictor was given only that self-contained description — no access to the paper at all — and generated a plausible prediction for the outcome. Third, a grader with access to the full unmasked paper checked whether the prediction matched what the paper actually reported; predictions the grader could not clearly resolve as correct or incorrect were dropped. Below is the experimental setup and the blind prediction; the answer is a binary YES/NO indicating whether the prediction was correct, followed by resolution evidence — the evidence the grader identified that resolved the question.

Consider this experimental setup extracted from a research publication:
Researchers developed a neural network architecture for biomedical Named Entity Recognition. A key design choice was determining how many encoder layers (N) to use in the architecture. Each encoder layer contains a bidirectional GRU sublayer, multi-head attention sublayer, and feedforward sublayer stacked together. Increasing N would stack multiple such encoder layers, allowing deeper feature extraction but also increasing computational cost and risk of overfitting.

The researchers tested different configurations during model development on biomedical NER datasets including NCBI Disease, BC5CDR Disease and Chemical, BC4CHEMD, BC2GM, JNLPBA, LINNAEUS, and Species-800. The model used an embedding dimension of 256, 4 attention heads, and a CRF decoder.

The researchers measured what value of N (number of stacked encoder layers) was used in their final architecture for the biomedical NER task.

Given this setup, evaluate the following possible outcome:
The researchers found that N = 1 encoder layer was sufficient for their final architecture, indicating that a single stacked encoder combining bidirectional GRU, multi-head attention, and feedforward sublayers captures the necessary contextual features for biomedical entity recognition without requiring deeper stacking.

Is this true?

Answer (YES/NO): YES